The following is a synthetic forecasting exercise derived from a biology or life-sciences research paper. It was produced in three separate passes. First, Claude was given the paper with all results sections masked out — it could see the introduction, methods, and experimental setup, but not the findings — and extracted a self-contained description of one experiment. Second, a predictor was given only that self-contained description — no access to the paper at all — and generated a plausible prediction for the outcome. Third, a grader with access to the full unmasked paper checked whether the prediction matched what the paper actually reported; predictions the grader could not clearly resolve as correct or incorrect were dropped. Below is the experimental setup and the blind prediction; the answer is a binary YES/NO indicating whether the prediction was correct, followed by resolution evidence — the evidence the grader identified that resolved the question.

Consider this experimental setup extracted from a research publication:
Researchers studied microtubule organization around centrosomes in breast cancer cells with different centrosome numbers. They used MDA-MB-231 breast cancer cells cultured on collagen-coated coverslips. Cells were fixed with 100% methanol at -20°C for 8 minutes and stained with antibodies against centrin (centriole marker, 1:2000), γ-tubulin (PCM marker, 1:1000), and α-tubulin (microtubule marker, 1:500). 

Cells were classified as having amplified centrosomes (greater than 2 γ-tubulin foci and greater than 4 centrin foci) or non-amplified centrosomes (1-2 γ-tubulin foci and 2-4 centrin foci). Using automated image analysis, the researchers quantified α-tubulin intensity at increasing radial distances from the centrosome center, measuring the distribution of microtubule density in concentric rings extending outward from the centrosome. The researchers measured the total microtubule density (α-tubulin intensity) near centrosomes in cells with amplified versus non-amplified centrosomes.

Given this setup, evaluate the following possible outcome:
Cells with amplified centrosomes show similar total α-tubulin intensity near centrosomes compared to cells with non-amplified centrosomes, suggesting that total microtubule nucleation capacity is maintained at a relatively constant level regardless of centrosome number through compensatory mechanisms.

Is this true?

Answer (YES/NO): NO